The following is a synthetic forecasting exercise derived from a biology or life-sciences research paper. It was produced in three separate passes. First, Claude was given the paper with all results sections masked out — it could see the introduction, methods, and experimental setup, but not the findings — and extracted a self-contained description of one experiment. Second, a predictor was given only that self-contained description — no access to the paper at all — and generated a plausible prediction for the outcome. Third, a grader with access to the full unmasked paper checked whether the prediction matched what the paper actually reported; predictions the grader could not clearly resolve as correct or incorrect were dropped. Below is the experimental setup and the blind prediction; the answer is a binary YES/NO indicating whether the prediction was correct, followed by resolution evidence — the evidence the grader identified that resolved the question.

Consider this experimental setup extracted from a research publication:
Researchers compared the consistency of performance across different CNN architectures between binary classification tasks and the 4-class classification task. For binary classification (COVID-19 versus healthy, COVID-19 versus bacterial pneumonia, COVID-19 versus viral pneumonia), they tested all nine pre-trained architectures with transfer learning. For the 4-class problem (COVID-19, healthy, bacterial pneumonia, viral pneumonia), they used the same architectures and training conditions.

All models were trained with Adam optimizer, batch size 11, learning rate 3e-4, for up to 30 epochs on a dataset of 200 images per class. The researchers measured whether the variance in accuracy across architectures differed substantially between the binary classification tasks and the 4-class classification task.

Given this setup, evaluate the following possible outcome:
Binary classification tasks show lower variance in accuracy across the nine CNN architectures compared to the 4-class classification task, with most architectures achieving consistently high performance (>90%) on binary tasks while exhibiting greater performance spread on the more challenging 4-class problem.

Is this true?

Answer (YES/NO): YES